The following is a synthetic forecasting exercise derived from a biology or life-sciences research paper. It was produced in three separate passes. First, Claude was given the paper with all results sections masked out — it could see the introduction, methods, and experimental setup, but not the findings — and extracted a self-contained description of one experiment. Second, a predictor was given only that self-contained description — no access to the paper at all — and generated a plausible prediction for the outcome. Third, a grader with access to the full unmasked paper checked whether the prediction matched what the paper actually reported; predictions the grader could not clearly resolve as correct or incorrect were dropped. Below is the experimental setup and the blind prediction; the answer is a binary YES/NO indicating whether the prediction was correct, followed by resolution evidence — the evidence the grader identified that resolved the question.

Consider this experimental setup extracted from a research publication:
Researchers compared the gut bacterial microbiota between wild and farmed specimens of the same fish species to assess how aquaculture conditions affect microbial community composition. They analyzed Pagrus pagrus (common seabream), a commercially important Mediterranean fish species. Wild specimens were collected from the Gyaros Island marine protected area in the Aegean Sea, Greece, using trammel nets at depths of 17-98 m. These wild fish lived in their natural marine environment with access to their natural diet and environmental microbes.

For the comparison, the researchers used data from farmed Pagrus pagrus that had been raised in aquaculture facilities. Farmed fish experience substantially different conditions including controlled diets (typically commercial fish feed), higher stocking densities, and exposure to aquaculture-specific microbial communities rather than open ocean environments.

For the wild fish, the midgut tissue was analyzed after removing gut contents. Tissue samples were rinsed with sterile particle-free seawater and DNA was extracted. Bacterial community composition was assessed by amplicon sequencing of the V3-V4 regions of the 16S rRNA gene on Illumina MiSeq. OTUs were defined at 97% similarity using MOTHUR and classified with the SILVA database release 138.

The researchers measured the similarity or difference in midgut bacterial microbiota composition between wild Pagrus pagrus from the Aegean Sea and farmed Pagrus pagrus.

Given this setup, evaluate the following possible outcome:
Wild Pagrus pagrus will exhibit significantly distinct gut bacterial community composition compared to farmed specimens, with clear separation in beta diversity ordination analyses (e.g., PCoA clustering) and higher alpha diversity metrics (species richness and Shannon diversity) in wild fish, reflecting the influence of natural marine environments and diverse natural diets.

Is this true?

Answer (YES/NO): NO